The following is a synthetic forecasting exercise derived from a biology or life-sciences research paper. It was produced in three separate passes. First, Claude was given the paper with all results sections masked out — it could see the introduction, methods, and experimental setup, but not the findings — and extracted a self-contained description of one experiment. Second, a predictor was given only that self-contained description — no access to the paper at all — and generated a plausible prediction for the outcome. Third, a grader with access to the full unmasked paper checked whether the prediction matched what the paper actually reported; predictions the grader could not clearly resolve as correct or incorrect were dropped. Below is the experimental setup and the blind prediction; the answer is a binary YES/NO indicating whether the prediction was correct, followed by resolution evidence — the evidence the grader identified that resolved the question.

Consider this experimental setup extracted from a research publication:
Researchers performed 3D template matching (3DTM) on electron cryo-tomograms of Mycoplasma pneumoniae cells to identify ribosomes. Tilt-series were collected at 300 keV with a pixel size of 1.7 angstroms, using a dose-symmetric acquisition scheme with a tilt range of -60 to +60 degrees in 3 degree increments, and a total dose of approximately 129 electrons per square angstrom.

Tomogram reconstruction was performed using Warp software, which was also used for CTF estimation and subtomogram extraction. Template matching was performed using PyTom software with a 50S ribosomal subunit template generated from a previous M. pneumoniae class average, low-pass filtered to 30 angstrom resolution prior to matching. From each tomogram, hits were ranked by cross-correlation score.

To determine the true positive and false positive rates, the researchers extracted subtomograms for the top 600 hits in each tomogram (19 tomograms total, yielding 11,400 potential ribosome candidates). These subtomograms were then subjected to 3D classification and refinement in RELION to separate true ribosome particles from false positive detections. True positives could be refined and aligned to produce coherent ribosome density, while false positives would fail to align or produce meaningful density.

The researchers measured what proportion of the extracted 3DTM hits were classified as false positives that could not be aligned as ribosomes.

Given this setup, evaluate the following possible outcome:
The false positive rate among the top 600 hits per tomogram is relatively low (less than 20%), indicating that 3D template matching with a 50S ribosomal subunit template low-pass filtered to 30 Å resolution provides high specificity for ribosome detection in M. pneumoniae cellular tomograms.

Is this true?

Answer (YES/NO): YES